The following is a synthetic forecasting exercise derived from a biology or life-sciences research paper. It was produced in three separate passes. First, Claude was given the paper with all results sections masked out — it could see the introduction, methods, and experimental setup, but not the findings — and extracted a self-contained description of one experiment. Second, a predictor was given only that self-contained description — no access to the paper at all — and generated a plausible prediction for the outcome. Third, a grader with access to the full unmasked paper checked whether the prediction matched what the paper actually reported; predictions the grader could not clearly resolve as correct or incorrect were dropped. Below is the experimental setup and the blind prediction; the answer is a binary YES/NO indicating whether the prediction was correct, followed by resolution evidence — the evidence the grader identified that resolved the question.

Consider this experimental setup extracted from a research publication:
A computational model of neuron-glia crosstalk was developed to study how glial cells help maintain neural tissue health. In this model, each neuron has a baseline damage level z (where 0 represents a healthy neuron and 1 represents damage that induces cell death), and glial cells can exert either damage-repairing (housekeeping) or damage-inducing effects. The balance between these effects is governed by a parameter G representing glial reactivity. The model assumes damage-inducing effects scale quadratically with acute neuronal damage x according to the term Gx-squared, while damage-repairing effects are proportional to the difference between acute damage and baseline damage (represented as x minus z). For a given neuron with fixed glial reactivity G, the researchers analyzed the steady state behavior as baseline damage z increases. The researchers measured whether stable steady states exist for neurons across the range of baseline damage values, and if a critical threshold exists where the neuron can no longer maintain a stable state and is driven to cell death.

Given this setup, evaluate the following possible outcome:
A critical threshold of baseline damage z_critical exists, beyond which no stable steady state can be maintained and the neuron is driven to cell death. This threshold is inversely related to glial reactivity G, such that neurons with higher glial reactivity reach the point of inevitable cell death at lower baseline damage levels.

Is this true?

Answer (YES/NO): YES